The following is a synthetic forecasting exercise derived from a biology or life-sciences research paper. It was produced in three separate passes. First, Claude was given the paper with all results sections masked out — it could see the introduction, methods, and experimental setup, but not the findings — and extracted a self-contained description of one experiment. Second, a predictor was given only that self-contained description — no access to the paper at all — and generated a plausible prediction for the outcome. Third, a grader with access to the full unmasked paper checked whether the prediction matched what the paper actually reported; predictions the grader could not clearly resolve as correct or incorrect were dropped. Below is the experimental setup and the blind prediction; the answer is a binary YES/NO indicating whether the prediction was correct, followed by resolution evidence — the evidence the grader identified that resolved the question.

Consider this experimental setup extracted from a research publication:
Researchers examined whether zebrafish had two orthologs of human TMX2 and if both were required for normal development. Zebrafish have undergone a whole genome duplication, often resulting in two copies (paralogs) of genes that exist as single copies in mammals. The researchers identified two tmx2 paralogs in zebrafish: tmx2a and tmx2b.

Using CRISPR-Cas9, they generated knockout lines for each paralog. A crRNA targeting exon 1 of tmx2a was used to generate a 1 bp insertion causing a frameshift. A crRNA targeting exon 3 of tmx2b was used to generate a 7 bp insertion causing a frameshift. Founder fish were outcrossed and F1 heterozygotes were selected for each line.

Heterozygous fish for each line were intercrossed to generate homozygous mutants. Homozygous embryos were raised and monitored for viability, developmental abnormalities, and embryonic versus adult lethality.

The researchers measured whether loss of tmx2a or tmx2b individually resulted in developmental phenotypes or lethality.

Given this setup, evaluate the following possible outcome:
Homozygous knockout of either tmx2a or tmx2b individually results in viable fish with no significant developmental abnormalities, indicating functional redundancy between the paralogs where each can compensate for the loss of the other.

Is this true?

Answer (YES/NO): NO